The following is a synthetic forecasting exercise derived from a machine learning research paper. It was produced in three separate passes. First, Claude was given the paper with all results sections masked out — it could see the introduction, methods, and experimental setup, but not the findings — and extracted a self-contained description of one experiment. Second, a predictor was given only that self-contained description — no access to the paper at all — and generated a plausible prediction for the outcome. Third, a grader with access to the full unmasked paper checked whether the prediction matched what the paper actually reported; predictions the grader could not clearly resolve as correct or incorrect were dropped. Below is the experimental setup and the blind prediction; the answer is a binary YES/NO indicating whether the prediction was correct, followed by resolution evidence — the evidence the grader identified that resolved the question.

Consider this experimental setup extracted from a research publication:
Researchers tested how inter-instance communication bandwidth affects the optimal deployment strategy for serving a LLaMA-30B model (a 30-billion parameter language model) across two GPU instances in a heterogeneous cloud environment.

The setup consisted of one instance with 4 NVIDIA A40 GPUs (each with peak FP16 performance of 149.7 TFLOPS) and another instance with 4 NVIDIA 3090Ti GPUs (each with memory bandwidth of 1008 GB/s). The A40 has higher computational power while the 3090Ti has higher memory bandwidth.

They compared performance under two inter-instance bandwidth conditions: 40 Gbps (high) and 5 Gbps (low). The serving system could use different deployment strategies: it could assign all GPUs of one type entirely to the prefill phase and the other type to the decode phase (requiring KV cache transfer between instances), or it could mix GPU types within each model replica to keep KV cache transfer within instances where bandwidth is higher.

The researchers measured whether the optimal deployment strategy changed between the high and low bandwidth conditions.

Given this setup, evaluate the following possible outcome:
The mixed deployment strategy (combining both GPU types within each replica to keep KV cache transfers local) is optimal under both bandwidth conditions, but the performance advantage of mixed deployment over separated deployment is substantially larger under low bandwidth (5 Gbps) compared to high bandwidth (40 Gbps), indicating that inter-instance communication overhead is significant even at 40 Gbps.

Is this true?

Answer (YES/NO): NO